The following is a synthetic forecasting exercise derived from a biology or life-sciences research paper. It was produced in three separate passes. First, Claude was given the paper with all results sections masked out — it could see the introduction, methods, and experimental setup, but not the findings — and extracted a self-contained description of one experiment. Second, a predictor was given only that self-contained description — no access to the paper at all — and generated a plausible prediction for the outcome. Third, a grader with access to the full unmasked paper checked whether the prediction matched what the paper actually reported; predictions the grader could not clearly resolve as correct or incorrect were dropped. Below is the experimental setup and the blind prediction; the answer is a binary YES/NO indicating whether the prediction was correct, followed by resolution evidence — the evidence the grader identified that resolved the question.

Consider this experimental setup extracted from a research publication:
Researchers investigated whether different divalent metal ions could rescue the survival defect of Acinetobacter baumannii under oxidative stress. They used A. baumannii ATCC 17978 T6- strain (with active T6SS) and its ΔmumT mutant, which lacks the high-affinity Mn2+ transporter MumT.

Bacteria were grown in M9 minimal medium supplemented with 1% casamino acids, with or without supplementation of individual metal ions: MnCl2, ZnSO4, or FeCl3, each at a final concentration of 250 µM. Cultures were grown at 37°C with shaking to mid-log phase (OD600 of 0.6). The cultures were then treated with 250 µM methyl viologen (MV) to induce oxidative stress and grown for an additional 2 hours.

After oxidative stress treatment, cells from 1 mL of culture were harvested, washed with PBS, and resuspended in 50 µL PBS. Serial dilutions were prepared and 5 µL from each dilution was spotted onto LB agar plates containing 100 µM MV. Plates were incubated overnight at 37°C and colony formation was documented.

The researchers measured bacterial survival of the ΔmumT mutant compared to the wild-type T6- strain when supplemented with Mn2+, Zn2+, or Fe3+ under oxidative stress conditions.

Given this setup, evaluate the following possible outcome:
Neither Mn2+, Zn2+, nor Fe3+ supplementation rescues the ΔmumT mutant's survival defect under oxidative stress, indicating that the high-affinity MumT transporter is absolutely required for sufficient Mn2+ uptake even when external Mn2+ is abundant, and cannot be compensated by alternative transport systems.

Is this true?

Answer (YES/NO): NO